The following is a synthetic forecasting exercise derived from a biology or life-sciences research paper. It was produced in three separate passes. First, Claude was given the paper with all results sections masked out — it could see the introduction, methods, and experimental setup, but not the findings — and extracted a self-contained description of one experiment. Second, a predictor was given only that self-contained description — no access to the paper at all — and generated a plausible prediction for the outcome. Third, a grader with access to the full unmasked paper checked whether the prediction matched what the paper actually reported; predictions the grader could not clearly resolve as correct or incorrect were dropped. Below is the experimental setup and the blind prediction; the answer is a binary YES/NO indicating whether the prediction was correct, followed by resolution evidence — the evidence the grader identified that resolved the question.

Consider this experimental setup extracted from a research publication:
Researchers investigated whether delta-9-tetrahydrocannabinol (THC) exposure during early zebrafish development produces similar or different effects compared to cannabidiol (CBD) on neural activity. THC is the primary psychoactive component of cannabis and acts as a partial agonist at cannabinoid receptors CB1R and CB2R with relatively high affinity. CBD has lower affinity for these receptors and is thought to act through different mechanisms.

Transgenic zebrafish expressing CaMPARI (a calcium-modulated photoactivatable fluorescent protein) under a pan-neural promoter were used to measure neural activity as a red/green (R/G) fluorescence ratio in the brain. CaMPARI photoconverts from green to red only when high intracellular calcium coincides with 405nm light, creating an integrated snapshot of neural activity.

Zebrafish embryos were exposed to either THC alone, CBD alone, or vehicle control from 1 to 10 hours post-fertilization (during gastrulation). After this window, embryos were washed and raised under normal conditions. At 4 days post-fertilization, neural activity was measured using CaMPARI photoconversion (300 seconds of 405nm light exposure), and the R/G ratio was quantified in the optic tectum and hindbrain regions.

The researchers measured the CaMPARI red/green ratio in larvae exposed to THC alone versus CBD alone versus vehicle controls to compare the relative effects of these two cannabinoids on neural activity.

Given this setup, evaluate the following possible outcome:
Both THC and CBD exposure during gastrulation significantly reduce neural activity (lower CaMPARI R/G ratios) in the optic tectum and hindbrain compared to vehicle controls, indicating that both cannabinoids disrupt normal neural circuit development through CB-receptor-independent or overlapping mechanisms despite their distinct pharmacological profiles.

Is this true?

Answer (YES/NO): YES